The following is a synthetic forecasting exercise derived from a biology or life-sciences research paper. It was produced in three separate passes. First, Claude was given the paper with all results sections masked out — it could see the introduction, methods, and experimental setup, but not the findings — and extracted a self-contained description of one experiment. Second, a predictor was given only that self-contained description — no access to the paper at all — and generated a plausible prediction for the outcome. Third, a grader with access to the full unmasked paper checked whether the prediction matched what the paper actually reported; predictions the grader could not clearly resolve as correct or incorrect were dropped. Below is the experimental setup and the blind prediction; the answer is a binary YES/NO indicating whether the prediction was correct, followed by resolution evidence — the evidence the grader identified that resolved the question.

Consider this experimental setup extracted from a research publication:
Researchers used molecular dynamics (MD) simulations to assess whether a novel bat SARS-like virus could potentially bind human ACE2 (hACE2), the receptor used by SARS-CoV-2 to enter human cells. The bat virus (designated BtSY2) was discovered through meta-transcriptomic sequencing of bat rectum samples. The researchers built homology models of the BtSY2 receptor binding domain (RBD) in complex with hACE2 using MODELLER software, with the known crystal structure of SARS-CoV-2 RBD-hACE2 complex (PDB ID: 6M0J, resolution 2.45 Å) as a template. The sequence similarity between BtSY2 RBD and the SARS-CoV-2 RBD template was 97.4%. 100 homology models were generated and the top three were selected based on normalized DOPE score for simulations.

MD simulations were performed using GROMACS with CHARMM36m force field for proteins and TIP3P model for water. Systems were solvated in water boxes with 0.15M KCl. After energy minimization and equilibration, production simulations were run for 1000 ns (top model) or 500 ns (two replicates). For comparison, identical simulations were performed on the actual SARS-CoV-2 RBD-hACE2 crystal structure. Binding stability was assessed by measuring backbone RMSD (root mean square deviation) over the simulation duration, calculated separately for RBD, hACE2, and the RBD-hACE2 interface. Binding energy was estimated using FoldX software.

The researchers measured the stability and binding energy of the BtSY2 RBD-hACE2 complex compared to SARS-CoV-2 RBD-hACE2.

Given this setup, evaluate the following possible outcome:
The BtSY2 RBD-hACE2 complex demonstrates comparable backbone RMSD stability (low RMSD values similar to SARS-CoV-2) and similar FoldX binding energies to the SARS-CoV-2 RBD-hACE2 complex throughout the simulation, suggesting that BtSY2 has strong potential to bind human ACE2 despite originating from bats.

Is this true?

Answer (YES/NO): YES